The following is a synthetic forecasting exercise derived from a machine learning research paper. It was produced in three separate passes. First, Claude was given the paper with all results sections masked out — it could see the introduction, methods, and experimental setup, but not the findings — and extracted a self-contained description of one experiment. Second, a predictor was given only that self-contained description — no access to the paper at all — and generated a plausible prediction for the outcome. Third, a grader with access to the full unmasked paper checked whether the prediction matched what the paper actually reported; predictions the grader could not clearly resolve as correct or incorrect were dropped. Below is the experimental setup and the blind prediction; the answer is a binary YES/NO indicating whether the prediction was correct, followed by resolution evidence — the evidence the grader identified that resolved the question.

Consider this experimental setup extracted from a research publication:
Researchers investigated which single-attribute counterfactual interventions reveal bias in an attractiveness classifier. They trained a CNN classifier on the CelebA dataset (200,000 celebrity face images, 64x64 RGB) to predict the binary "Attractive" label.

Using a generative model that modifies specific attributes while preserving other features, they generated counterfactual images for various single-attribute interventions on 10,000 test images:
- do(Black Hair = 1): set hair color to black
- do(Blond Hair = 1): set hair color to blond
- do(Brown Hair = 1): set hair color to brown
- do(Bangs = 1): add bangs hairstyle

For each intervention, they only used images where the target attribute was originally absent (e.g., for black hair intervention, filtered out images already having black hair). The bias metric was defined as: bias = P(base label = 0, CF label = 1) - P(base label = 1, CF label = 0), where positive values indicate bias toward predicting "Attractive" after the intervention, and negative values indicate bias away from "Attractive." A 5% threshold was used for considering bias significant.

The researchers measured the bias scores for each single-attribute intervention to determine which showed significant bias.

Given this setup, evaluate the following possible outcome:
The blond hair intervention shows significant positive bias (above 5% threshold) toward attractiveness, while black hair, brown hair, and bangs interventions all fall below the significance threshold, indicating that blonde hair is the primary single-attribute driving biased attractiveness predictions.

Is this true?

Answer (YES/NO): NO